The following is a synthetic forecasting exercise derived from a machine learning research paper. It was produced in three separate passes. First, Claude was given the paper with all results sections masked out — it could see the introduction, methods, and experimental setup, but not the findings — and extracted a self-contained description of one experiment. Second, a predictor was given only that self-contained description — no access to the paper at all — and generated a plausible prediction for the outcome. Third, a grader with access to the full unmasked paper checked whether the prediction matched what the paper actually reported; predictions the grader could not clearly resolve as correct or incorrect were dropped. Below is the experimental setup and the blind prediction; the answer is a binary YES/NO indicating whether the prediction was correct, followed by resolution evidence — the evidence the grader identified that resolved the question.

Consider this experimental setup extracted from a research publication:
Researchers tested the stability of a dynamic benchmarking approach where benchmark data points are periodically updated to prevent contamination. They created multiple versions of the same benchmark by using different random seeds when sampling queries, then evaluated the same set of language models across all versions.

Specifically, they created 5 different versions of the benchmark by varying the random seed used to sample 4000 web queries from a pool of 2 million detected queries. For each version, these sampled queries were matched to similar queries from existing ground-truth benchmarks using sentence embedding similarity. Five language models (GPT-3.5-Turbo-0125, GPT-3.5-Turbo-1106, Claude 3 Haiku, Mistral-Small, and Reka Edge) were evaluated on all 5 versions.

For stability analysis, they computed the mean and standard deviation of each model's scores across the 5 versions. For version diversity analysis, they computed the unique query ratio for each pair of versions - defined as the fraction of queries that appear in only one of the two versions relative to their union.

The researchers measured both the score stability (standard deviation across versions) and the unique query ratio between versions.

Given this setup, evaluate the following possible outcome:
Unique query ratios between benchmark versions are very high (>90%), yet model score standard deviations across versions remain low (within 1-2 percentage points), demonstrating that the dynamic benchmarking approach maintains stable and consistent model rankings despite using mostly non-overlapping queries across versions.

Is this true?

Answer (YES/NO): NO